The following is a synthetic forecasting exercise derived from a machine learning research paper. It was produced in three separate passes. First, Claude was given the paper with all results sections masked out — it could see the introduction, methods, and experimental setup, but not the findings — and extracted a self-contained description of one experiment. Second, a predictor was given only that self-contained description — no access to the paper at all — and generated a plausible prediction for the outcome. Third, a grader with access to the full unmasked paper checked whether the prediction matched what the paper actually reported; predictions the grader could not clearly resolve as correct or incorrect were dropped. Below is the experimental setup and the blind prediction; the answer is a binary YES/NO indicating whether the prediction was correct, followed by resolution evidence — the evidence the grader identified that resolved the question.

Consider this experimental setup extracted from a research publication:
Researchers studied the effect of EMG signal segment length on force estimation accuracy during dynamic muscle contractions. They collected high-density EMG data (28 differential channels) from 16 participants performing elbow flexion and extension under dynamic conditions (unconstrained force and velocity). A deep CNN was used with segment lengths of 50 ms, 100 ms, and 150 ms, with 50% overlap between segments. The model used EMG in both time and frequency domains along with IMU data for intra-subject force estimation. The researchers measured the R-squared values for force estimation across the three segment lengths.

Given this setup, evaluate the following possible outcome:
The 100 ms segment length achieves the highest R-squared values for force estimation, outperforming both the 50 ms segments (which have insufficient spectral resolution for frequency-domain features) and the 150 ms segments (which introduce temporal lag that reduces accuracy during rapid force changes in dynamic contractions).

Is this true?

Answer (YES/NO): NO